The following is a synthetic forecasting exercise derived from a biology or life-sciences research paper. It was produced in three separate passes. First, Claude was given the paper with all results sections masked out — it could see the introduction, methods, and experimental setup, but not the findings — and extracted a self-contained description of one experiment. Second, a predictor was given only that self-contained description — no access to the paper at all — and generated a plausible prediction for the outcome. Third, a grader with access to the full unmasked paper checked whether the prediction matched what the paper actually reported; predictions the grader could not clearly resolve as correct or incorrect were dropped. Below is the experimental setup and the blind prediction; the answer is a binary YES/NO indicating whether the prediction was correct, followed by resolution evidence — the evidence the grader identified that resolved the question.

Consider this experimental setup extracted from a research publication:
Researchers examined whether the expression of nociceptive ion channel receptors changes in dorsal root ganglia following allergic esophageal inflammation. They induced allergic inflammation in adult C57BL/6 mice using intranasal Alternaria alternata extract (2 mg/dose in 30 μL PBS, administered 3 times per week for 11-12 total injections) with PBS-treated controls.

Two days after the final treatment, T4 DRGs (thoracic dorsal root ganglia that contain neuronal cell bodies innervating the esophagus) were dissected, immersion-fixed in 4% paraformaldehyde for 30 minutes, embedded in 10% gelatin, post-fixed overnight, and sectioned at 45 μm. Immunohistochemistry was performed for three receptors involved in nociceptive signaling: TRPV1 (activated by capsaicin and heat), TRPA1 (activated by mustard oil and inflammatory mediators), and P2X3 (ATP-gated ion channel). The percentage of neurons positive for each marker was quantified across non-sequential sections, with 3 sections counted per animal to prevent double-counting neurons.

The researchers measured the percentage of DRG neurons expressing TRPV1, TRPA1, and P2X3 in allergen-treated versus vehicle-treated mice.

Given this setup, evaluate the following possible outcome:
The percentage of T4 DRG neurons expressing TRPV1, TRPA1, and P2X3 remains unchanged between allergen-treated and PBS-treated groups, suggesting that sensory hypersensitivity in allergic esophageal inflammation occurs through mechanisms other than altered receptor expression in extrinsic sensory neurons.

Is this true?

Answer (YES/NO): YES